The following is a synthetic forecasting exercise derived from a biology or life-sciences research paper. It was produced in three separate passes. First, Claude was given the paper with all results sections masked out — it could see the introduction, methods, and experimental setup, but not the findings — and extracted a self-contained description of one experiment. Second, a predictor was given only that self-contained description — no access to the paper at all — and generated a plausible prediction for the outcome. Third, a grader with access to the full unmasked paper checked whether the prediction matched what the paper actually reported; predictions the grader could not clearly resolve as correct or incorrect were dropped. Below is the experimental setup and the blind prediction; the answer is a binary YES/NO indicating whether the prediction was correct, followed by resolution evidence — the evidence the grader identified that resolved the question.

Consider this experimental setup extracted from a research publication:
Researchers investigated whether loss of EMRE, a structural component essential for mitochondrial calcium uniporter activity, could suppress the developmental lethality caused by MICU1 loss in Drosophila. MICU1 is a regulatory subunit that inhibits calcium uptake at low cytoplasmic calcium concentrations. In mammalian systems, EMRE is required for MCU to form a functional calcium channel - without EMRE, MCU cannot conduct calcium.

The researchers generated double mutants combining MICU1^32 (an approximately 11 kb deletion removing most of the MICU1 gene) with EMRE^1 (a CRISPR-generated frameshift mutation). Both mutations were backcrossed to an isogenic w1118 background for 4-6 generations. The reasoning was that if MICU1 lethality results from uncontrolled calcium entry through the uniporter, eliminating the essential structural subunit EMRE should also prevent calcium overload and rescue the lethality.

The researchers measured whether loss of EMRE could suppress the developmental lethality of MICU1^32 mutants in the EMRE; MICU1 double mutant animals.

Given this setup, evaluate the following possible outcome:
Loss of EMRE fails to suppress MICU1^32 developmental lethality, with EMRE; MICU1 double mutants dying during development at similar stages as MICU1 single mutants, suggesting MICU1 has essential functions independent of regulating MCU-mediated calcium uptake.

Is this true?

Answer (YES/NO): YES